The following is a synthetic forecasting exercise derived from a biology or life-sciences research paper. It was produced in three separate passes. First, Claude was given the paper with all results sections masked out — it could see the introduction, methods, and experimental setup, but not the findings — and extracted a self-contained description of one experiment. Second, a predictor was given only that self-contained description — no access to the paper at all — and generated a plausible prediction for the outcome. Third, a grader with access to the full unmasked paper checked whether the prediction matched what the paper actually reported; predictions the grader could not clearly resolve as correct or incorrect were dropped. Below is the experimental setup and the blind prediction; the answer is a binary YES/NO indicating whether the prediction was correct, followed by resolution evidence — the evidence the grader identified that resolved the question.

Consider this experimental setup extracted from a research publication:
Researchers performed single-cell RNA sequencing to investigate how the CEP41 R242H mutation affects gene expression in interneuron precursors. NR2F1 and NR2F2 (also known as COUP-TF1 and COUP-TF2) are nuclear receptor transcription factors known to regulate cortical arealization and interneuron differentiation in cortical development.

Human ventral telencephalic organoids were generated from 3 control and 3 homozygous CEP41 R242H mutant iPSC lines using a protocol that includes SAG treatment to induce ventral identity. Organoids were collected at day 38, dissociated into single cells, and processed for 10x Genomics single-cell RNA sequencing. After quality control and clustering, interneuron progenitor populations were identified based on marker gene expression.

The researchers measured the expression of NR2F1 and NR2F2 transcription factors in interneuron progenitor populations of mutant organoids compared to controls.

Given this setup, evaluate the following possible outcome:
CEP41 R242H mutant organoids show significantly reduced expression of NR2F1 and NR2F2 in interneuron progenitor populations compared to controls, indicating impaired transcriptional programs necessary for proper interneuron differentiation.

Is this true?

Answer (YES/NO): YES